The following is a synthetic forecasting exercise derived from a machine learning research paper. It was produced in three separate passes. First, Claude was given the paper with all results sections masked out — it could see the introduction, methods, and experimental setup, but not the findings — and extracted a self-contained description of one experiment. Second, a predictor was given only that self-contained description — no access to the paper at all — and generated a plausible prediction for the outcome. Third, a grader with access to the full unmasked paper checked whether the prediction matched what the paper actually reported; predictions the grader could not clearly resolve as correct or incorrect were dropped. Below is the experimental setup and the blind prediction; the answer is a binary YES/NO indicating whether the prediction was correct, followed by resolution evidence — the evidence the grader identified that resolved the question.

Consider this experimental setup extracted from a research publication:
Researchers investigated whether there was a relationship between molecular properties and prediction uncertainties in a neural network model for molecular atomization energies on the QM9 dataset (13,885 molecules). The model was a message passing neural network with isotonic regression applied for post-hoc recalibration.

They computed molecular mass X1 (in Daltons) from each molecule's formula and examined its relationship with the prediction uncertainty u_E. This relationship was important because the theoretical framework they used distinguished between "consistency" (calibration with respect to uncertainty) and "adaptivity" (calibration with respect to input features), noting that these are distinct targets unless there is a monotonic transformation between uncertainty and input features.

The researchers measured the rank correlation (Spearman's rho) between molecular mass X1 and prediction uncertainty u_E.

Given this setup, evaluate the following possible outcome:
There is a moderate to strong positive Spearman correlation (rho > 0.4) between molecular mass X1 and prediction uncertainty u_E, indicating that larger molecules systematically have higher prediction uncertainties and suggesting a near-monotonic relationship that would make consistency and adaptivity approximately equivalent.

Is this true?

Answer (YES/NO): NO